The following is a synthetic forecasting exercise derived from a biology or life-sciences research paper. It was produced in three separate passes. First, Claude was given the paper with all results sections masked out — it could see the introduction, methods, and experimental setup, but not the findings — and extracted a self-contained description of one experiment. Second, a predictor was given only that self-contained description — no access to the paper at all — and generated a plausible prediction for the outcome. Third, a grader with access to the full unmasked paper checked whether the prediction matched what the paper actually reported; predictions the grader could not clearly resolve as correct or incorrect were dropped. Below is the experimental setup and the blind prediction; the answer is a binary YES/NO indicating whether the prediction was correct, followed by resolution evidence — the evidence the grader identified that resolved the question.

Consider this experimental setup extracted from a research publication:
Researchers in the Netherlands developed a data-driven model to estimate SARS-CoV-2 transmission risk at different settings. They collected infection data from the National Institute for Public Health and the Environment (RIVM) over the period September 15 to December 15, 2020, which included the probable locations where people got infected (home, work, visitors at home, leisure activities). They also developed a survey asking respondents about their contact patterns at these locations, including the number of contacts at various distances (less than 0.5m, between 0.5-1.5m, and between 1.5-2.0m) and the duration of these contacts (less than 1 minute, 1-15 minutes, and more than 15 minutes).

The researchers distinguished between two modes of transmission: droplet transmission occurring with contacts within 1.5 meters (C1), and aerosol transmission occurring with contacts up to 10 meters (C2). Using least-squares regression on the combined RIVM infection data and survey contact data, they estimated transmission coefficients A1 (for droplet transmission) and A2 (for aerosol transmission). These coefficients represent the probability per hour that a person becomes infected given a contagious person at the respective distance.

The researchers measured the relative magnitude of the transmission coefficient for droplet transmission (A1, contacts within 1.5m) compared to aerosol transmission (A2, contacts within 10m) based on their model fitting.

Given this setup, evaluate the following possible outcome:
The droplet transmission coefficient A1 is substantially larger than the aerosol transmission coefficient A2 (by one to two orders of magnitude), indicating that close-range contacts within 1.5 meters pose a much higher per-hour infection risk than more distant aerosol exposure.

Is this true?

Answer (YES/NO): NO